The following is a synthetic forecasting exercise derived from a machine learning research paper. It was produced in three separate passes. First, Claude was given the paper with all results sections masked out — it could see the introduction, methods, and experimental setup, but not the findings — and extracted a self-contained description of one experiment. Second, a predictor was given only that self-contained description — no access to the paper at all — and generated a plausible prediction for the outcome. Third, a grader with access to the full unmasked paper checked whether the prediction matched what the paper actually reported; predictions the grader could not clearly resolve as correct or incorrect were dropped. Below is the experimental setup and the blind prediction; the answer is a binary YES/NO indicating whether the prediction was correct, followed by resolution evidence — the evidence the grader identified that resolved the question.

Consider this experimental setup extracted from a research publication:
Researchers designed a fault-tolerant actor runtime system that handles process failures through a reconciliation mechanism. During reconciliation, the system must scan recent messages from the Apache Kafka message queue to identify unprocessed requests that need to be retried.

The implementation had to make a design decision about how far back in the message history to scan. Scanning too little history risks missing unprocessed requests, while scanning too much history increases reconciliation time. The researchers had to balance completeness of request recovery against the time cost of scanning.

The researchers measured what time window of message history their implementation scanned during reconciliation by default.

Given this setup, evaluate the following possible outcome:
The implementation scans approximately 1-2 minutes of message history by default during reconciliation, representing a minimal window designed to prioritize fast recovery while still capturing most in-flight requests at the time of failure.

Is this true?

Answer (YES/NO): NO